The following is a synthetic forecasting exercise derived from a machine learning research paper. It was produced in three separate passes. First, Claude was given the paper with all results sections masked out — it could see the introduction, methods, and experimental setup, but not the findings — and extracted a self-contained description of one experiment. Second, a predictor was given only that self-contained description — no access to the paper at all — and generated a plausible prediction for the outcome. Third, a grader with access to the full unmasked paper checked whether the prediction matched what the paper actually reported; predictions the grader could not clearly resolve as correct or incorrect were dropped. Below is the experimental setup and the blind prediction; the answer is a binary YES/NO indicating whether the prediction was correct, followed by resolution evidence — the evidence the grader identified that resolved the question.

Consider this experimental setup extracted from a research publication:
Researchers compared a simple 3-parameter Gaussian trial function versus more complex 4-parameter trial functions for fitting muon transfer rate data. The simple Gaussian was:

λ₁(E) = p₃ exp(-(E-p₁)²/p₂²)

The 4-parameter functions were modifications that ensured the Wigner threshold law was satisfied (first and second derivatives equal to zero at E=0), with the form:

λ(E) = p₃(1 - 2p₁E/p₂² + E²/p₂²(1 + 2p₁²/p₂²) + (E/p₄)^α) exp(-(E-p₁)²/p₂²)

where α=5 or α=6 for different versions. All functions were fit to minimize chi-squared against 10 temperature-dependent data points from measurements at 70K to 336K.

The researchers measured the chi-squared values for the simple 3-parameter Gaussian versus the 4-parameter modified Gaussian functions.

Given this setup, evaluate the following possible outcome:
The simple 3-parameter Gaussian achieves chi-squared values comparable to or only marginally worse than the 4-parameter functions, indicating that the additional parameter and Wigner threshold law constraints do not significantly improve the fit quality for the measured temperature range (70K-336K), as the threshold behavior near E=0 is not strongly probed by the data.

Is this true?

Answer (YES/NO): NO